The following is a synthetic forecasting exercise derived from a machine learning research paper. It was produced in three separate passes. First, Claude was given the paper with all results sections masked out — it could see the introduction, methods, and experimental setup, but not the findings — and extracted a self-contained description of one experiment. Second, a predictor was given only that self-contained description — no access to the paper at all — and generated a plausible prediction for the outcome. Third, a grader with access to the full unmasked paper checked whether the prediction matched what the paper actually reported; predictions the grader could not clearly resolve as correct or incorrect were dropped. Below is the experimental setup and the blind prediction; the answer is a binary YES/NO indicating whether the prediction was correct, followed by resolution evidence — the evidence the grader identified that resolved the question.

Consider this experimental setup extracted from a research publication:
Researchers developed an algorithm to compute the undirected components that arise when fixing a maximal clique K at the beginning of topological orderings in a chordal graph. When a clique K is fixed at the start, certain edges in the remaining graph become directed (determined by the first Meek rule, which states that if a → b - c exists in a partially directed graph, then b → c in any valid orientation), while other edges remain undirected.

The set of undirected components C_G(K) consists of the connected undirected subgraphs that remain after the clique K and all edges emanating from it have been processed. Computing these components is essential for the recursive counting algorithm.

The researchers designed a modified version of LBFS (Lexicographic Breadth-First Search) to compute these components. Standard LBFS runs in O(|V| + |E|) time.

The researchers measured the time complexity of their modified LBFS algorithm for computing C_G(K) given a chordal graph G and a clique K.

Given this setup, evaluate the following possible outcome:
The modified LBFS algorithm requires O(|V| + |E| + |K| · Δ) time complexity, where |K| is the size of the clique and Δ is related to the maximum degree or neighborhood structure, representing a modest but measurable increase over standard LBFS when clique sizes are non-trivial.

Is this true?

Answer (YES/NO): NO